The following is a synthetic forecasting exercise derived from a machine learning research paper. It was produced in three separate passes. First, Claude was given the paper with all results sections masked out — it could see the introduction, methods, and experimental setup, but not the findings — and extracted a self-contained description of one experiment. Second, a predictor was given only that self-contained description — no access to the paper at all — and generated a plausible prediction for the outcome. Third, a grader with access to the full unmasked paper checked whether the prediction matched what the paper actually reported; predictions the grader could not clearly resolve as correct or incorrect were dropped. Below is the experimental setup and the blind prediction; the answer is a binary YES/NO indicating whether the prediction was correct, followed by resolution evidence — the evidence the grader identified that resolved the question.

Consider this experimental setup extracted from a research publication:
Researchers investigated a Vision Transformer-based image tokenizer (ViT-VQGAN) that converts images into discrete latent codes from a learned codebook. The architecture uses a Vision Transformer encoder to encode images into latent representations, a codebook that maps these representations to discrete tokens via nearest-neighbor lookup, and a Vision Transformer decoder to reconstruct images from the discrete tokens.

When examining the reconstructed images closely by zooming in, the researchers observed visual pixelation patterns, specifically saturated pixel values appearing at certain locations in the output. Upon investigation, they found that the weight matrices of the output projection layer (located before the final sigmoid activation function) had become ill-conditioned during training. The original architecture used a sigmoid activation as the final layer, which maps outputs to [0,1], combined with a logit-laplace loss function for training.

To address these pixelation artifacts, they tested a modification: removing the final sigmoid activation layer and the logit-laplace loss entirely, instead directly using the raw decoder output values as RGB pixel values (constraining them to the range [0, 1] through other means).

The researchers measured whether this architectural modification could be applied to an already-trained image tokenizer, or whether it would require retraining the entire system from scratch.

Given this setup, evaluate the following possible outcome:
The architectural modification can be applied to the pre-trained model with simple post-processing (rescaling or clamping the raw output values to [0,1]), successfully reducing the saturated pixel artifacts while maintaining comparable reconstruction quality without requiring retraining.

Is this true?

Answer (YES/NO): NO